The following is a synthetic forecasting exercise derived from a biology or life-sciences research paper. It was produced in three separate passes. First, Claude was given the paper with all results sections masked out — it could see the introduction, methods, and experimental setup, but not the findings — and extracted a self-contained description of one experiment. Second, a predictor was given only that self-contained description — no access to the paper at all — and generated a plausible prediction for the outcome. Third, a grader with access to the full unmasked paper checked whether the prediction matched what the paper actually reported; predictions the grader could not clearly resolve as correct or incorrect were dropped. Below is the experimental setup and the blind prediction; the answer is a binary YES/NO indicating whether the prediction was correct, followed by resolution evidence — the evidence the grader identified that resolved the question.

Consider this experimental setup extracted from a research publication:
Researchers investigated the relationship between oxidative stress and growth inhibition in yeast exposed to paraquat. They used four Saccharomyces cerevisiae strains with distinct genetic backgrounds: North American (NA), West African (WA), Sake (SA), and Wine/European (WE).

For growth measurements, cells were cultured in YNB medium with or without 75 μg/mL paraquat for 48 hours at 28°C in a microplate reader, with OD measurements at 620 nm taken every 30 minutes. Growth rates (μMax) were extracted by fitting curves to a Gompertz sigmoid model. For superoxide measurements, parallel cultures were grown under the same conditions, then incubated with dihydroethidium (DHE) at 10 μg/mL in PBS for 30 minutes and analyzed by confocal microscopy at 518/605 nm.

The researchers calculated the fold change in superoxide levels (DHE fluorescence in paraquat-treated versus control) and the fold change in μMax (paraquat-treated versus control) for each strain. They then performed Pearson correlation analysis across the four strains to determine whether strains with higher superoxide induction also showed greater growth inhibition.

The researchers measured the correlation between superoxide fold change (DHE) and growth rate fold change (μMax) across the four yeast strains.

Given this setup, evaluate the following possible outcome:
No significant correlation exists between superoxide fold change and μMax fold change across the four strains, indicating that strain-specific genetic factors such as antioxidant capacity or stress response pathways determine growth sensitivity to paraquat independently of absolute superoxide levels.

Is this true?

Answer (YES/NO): NO